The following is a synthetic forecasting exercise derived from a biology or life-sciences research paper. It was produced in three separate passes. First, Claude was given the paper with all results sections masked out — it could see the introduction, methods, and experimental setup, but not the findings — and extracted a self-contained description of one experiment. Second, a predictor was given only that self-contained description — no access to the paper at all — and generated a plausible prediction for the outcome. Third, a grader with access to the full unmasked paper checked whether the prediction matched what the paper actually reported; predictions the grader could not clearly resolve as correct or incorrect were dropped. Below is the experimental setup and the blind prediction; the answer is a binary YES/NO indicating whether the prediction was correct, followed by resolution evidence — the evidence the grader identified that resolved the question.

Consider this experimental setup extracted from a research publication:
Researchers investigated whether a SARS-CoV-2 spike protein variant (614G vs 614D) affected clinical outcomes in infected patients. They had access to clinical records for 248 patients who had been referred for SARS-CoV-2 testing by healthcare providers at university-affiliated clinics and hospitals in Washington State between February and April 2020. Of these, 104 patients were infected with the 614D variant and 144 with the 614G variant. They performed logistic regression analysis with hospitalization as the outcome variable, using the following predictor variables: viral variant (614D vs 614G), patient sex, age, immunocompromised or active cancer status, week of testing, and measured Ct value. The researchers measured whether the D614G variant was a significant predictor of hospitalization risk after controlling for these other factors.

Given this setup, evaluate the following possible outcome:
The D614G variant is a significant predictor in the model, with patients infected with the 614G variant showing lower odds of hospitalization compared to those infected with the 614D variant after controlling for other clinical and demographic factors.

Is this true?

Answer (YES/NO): NO